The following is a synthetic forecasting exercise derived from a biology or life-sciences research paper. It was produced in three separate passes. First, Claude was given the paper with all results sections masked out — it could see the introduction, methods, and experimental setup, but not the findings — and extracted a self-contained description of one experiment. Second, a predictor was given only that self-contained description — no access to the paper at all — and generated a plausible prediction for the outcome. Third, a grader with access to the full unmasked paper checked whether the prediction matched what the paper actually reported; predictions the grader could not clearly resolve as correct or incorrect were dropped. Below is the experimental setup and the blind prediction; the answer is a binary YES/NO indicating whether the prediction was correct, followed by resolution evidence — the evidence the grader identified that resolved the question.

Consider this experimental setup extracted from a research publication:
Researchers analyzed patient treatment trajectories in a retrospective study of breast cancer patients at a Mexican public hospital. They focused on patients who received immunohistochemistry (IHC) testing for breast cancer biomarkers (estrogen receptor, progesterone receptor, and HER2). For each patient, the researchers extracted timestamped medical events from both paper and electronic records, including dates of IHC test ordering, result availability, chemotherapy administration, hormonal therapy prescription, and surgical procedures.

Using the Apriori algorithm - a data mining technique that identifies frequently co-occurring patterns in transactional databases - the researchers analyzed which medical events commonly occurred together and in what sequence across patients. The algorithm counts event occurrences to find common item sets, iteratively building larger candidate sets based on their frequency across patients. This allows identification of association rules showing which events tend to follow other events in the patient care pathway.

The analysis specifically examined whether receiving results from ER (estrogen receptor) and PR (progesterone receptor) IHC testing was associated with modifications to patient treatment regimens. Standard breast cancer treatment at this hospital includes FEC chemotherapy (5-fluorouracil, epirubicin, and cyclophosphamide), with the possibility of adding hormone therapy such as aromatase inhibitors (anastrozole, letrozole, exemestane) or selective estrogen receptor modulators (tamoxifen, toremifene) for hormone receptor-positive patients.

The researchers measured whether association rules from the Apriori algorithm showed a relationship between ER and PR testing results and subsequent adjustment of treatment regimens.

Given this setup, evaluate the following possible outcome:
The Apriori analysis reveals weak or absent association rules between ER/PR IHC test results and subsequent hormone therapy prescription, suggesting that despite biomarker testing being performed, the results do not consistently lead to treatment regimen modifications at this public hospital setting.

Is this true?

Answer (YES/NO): NO